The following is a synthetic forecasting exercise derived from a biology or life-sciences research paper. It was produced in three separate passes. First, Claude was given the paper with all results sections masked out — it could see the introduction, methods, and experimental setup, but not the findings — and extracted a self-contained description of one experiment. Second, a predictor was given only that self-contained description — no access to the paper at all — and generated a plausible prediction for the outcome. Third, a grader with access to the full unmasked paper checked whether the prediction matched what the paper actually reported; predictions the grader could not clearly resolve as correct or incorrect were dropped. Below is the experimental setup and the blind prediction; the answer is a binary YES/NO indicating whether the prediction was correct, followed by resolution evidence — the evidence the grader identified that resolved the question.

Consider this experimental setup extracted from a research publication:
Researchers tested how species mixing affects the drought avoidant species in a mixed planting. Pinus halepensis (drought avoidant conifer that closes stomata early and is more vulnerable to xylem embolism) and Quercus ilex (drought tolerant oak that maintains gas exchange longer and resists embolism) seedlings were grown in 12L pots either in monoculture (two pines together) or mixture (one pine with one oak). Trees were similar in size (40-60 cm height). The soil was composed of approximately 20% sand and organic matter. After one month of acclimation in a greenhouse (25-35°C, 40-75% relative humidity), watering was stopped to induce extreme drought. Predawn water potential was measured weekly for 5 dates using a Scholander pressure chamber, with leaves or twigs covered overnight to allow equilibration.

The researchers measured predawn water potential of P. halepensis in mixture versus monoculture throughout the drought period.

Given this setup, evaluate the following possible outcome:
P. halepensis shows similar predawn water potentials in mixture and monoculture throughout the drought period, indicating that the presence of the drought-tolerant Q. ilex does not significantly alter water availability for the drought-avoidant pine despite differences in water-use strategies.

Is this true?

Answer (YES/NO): YES